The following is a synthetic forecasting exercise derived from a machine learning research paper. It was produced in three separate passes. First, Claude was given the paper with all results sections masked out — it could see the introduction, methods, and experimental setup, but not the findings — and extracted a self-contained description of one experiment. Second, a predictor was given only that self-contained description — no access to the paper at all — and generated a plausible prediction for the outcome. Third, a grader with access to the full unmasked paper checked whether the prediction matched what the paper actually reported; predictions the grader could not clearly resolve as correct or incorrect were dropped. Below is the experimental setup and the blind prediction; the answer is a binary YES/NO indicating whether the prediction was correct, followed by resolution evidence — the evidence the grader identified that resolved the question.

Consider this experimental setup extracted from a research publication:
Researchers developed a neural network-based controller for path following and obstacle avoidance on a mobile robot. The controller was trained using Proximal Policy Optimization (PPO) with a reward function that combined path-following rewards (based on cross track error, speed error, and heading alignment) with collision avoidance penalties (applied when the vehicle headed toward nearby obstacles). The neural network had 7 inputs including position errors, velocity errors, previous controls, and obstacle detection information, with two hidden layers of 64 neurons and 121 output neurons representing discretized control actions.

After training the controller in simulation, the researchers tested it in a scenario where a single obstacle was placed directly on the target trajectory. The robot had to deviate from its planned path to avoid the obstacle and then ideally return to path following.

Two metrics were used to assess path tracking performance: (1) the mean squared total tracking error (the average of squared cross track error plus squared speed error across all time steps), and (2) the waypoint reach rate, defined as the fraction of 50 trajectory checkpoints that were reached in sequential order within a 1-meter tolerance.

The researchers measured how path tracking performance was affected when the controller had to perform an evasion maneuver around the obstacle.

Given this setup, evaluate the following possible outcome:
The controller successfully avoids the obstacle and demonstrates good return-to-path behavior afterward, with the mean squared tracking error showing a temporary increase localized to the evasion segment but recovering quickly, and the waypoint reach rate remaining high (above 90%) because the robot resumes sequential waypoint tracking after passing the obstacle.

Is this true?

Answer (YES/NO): NO